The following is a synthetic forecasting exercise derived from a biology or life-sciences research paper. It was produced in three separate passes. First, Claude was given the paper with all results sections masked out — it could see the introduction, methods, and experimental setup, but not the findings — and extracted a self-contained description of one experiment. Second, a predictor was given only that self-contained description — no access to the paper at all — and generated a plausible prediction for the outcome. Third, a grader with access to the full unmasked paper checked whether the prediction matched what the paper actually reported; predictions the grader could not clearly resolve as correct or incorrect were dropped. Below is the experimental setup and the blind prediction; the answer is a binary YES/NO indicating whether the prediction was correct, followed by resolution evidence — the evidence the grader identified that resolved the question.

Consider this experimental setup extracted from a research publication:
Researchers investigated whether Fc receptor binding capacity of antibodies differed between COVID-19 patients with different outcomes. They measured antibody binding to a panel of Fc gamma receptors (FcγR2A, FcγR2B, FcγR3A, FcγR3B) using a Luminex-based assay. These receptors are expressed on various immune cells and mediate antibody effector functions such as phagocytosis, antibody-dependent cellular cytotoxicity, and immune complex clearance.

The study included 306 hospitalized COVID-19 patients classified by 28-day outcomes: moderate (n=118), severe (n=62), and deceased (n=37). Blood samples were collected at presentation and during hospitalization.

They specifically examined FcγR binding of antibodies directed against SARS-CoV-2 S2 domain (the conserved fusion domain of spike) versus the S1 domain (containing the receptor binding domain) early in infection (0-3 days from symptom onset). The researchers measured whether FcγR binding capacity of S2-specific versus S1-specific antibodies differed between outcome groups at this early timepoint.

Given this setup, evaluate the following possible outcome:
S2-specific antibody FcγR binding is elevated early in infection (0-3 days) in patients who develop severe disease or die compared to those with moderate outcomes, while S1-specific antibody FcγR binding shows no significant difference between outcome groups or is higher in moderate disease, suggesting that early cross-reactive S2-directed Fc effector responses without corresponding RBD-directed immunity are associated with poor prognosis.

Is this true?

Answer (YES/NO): NO